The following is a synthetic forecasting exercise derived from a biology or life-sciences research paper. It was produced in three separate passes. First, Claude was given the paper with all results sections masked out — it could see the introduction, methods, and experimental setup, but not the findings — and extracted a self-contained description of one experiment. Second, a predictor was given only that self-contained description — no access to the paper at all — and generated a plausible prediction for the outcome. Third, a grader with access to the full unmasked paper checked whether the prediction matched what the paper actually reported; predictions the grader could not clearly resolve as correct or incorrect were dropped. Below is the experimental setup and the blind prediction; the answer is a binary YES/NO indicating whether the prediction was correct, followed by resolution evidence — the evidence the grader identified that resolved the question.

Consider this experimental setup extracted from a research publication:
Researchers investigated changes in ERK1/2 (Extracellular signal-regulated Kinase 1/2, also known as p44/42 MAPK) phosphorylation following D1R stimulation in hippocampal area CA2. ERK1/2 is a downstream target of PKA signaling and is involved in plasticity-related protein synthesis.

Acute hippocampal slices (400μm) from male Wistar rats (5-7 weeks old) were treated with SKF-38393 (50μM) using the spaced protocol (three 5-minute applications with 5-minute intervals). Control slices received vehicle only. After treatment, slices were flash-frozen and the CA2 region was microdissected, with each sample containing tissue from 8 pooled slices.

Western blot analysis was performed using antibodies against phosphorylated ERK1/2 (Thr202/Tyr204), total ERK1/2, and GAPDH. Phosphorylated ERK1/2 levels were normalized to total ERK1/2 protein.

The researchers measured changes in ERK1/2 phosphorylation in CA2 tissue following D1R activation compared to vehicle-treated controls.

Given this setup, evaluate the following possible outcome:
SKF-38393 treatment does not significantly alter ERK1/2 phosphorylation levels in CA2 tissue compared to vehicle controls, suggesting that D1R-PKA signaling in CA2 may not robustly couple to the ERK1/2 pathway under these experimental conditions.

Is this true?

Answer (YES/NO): NO